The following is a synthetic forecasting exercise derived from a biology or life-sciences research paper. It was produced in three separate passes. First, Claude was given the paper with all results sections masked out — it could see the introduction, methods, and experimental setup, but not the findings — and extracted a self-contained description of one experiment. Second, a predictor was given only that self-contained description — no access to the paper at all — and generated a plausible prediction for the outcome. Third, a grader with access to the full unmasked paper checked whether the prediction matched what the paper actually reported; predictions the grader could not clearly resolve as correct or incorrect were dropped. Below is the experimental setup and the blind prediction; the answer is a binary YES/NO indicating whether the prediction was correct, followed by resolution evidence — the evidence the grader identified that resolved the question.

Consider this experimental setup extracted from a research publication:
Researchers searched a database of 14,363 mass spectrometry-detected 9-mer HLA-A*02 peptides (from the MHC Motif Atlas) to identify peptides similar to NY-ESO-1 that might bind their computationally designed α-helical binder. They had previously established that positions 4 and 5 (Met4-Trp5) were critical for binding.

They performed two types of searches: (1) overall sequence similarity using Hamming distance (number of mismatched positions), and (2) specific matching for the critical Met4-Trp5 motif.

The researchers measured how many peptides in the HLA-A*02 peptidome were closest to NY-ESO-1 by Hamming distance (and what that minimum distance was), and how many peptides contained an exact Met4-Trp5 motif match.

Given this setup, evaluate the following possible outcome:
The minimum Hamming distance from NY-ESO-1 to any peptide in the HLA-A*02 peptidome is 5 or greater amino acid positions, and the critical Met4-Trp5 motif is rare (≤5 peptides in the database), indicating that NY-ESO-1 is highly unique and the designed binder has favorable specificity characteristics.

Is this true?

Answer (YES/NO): NO